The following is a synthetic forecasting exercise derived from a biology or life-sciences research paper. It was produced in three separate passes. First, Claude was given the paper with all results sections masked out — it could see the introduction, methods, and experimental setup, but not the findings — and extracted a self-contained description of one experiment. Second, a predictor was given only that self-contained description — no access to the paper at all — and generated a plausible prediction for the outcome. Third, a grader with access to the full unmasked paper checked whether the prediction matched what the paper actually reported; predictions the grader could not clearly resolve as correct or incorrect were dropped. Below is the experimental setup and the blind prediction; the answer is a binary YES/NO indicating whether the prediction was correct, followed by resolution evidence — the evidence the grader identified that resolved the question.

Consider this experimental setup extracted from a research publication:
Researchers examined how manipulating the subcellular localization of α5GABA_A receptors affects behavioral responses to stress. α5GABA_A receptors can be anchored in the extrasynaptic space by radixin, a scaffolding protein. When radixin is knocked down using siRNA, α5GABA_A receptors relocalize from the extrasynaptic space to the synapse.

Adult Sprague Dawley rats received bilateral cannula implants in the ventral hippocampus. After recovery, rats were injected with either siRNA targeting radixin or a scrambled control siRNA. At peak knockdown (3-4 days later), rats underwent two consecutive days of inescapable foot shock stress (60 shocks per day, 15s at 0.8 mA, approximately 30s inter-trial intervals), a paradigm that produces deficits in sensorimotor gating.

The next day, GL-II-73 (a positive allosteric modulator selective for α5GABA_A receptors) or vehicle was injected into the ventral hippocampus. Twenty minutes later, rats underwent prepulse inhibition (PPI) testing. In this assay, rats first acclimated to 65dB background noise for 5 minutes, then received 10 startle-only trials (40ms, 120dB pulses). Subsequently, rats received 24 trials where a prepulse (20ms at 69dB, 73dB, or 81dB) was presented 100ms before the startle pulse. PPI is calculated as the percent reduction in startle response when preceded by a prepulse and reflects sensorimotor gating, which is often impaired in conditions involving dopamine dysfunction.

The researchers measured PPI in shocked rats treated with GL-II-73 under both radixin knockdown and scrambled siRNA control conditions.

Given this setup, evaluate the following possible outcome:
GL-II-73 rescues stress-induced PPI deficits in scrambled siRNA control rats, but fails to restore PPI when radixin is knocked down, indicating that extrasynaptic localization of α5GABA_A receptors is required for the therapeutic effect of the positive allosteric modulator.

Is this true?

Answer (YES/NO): NO